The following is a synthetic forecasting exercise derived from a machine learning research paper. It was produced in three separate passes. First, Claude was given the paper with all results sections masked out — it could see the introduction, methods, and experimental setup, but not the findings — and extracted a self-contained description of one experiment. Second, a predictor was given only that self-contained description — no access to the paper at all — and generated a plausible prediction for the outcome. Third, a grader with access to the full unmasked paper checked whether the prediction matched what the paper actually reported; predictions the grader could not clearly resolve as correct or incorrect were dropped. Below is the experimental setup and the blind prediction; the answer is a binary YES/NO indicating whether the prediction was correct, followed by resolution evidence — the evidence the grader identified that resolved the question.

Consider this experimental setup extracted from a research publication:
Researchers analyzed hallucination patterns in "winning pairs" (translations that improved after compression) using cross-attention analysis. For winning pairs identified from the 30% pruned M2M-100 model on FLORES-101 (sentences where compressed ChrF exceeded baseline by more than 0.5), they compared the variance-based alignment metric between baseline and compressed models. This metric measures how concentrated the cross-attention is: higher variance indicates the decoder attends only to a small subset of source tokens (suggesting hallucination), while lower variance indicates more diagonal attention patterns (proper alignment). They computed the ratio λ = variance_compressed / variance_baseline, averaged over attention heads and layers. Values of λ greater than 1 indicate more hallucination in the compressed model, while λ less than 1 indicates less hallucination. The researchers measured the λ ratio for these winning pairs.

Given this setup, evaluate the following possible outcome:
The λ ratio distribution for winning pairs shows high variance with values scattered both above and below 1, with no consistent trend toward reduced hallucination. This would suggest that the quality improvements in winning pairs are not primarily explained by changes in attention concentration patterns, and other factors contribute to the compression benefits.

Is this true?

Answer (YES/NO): NO